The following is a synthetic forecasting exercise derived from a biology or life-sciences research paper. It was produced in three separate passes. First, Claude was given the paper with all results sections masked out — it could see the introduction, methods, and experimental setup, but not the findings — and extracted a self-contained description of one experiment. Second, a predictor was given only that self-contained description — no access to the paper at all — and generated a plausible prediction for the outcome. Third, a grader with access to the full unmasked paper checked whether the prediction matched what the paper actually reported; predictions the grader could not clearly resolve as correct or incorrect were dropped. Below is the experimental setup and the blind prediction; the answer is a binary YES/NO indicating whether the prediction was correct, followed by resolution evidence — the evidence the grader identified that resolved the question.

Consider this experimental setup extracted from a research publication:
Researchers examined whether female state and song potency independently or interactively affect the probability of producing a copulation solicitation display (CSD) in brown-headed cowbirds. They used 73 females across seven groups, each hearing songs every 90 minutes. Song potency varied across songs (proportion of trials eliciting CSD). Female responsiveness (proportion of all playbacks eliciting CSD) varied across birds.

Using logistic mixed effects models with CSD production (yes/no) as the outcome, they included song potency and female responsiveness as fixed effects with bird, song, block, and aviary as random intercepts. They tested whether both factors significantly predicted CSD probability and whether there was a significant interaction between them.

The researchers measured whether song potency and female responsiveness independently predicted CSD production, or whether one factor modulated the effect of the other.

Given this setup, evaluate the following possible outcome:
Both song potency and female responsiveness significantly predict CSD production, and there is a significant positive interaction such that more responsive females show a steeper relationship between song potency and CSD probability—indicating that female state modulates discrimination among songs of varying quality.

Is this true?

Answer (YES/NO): NO